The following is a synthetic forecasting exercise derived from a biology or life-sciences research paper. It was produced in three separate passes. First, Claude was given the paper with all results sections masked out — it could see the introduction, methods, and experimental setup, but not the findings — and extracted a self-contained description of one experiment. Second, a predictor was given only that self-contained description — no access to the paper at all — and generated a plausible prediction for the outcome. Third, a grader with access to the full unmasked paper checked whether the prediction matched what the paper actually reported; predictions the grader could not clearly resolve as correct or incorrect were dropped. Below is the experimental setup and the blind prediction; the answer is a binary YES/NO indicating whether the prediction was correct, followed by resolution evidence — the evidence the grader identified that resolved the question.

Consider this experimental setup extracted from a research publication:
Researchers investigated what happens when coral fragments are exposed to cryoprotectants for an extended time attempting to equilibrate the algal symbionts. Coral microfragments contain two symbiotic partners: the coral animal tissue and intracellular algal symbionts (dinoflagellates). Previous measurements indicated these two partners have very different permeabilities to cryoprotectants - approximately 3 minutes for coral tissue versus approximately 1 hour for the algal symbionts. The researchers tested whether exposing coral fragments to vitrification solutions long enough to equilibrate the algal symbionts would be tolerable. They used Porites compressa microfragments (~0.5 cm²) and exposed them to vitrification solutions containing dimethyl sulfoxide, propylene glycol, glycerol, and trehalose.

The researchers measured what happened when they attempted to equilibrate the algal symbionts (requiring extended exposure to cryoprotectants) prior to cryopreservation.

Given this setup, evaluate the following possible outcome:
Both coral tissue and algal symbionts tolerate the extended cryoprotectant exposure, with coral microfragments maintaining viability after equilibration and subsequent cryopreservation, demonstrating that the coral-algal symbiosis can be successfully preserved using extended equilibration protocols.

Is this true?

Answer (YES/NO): NO